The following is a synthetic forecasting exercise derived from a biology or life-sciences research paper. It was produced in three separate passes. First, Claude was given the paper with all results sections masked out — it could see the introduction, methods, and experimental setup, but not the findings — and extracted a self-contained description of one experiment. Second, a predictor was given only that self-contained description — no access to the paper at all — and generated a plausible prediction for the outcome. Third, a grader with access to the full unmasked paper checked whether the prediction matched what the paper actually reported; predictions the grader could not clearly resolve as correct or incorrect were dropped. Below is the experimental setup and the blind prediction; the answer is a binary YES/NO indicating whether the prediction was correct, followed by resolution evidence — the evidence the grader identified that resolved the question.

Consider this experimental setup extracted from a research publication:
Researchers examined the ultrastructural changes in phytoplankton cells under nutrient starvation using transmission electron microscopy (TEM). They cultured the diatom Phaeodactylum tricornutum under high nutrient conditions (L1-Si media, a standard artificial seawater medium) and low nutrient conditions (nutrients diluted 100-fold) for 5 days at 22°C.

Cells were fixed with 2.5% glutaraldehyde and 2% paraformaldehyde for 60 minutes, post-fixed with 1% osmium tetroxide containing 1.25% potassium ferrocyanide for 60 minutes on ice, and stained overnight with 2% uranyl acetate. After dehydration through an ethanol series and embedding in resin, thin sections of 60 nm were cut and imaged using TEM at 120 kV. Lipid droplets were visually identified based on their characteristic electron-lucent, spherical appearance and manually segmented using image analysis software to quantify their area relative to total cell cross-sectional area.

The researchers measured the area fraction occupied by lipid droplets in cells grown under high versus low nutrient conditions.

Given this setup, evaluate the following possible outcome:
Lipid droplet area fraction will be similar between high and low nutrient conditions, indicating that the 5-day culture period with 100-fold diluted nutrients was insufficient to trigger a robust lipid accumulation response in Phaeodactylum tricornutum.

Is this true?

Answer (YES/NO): NO